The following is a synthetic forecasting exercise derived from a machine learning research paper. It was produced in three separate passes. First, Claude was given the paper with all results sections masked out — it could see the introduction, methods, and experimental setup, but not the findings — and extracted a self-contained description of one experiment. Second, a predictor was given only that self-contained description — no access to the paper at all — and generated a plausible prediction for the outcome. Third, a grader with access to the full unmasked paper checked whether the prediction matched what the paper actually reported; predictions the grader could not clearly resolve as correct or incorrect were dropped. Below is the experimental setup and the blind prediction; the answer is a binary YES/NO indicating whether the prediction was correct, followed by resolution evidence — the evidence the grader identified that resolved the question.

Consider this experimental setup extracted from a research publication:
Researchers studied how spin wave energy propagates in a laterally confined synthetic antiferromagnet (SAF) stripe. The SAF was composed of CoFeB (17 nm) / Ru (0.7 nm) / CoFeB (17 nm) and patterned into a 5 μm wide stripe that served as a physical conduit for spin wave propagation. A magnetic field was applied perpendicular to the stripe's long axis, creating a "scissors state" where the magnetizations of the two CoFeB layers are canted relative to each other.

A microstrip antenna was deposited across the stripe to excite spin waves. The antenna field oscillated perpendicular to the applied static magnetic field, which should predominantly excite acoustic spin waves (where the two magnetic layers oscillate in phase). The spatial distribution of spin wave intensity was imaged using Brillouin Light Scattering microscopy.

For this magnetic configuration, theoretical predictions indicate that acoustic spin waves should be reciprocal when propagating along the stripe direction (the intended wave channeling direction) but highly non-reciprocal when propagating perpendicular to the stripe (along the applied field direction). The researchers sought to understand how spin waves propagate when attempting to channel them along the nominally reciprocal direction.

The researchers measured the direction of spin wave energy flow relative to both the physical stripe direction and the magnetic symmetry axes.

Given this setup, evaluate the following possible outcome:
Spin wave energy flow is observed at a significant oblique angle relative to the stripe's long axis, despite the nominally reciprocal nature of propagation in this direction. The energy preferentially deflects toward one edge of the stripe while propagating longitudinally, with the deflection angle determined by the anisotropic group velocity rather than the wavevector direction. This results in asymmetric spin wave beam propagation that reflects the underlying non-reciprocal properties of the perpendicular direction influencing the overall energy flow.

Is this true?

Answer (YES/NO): YES